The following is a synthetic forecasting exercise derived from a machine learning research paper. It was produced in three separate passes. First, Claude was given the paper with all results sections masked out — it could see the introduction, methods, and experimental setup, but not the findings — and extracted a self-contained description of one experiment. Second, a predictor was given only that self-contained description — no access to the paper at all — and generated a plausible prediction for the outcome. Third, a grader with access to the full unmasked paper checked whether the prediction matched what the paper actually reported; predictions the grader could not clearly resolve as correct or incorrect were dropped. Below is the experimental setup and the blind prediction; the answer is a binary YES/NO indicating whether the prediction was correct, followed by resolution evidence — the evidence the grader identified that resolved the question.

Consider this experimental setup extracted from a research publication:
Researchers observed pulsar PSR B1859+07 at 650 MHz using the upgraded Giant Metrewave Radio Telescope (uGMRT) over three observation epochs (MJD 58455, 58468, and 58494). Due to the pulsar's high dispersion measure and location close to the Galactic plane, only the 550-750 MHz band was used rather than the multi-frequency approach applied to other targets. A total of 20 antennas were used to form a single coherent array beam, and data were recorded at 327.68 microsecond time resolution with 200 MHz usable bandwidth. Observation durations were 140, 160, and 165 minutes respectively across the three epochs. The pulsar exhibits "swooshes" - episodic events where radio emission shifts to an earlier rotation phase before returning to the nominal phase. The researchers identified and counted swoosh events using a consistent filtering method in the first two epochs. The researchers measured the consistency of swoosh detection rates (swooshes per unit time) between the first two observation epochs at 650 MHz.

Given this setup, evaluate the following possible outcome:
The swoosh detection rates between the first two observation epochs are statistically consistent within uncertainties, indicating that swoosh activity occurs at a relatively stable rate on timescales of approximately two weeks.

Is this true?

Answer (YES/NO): YES